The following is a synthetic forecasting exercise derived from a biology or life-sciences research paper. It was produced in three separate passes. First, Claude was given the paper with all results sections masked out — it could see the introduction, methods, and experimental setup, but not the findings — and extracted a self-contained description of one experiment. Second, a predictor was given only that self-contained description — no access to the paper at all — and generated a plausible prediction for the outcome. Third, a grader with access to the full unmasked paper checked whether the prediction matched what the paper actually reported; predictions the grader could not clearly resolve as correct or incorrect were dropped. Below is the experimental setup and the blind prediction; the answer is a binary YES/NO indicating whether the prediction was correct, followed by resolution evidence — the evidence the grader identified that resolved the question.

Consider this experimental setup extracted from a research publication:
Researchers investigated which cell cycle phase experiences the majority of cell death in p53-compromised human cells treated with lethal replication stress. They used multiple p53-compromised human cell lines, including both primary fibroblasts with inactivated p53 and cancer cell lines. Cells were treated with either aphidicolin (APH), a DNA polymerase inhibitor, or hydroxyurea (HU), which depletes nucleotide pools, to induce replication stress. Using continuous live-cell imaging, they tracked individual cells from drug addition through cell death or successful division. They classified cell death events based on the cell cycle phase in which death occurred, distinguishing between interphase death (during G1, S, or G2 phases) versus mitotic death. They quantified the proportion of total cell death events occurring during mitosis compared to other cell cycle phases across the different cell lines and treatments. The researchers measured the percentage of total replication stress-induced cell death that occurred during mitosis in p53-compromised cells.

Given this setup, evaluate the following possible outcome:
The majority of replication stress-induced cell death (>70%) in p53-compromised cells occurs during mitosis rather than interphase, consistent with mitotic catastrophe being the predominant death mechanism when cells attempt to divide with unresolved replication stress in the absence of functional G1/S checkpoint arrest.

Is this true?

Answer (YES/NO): YES